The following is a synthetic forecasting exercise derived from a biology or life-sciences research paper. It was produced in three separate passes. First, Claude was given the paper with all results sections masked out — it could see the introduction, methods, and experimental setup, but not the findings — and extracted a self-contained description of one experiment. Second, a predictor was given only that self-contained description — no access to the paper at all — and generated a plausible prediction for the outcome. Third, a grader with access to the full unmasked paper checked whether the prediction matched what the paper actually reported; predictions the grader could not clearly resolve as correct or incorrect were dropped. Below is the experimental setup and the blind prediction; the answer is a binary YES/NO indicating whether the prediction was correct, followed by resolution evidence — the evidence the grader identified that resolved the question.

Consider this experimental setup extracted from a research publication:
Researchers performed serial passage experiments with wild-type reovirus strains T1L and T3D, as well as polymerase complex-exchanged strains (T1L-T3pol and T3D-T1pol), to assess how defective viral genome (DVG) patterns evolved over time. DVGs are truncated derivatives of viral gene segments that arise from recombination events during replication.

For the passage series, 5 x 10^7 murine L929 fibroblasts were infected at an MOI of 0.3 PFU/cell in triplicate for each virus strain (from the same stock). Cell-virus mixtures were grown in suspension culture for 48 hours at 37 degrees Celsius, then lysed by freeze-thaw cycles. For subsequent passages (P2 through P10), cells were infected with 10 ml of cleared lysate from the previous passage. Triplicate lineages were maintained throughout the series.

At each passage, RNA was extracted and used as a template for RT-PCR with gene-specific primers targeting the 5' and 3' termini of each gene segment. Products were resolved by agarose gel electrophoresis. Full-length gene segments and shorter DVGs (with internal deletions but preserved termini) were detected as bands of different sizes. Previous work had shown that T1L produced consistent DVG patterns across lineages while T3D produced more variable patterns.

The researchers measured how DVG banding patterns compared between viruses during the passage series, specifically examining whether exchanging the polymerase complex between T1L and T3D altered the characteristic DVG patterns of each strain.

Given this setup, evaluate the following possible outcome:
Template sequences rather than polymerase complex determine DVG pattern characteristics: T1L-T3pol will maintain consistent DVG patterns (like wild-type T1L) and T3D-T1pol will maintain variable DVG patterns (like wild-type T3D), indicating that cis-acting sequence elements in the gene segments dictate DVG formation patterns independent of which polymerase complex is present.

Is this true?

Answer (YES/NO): YES